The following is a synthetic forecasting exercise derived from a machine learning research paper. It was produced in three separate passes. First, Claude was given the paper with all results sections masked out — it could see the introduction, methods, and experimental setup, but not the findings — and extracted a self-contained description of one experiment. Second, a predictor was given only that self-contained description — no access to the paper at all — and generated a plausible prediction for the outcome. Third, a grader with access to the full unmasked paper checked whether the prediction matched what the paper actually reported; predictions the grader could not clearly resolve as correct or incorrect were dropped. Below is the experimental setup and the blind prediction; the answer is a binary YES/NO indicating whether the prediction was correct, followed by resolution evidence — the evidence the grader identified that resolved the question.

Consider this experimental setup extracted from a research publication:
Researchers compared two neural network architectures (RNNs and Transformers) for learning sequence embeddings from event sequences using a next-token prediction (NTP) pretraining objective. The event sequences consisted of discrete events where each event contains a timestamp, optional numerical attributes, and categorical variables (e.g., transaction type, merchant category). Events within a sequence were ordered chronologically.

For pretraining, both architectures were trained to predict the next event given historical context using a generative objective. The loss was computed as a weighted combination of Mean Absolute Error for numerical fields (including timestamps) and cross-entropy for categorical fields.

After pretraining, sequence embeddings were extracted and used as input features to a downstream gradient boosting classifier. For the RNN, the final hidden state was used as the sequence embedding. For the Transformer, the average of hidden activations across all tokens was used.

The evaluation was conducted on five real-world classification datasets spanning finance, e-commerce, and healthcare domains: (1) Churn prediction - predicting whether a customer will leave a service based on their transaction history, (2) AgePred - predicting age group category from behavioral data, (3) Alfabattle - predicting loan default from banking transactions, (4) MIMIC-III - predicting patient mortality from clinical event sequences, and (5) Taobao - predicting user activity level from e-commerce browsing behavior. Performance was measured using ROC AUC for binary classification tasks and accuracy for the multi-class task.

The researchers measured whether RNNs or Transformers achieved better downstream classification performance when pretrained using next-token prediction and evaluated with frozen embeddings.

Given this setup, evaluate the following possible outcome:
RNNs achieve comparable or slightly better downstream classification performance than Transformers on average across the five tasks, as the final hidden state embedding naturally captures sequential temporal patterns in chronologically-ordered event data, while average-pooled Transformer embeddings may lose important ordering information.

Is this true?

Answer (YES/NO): YES